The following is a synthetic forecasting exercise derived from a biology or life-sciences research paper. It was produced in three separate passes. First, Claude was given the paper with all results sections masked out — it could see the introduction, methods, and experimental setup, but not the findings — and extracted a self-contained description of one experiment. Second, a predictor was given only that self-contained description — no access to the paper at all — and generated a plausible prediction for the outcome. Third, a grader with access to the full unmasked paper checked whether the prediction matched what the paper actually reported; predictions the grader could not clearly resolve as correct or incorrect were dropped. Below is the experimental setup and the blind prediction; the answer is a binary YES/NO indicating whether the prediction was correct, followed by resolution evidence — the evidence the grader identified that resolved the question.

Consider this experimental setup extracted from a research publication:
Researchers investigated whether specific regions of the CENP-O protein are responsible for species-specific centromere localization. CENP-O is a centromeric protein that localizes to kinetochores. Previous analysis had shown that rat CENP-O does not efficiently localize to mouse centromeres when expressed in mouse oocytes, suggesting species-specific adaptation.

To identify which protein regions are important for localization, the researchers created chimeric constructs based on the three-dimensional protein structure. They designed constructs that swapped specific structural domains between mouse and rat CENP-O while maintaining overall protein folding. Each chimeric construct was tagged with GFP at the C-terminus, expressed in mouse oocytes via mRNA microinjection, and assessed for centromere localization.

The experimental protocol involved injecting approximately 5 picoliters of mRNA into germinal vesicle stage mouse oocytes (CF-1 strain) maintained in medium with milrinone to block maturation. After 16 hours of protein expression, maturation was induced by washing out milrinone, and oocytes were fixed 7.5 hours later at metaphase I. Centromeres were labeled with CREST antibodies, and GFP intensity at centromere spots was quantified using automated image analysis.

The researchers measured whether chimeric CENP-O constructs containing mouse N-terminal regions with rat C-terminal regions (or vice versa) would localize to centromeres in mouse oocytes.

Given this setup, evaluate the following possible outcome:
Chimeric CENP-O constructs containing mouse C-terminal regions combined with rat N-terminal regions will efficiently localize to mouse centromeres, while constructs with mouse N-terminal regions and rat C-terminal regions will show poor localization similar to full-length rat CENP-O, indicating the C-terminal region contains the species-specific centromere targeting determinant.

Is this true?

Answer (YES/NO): YES